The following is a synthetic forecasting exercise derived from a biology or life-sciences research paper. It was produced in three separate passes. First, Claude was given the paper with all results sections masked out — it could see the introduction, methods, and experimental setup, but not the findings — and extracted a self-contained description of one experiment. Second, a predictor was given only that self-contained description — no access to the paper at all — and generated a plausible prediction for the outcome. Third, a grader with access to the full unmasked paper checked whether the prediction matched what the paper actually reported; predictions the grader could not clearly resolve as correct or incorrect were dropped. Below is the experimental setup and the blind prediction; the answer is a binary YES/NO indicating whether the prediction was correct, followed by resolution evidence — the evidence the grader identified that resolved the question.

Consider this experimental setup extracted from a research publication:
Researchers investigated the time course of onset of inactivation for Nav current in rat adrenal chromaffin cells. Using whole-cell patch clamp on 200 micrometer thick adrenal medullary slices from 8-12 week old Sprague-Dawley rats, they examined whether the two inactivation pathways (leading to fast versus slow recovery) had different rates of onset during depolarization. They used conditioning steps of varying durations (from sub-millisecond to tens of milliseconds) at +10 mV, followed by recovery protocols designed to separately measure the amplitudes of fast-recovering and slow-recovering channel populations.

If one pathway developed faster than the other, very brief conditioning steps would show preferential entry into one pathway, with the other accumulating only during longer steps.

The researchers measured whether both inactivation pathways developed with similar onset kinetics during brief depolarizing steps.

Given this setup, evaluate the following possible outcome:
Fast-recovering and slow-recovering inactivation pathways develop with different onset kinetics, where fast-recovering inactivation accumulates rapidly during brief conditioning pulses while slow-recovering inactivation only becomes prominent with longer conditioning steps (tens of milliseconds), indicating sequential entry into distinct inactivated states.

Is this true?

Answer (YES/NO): NO